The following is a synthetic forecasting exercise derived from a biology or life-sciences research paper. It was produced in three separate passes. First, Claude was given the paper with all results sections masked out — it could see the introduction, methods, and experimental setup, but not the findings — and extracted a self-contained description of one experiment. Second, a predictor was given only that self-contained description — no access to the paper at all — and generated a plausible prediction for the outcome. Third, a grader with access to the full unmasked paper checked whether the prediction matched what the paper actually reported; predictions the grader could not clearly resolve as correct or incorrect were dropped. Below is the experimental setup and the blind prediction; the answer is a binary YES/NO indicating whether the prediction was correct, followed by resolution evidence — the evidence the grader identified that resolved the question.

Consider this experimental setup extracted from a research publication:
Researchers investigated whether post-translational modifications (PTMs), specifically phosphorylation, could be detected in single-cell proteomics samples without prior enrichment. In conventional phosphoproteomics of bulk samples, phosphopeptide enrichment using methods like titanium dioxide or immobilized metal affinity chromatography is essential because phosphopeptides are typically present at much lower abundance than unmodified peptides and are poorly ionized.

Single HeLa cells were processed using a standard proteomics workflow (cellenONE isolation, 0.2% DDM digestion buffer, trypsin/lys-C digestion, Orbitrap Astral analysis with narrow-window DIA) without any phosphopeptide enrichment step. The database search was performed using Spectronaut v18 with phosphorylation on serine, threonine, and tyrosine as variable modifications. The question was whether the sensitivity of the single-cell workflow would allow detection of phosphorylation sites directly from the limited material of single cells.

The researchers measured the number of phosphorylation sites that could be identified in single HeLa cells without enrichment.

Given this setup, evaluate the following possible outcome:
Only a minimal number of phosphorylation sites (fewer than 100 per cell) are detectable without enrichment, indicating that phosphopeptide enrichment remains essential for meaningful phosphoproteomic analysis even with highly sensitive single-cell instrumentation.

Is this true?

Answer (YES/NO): NO